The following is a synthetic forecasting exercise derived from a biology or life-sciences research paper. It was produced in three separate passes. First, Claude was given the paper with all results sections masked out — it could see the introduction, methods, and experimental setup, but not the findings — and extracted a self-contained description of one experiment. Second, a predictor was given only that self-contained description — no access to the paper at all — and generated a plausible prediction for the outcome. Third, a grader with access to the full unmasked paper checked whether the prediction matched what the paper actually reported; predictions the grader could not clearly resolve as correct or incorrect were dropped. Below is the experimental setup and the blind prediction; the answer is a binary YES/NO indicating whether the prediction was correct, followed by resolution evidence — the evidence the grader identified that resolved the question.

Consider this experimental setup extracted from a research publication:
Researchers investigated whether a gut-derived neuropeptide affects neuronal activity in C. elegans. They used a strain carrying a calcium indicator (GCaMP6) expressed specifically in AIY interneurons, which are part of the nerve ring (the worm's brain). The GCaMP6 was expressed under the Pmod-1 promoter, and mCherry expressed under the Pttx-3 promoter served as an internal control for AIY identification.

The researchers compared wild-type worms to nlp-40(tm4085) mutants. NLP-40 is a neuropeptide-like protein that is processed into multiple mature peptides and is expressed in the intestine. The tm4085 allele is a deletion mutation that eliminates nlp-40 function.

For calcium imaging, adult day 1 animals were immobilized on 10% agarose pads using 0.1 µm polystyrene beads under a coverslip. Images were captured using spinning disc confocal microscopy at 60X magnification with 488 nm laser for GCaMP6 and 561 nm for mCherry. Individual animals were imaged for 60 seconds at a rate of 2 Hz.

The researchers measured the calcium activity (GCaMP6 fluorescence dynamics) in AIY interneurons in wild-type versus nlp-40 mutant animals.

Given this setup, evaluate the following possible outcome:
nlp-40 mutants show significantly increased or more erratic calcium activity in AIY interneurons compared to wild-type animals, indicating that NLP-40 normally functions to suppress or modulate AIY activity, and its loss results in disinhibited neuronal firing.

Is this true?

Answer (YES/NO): NO